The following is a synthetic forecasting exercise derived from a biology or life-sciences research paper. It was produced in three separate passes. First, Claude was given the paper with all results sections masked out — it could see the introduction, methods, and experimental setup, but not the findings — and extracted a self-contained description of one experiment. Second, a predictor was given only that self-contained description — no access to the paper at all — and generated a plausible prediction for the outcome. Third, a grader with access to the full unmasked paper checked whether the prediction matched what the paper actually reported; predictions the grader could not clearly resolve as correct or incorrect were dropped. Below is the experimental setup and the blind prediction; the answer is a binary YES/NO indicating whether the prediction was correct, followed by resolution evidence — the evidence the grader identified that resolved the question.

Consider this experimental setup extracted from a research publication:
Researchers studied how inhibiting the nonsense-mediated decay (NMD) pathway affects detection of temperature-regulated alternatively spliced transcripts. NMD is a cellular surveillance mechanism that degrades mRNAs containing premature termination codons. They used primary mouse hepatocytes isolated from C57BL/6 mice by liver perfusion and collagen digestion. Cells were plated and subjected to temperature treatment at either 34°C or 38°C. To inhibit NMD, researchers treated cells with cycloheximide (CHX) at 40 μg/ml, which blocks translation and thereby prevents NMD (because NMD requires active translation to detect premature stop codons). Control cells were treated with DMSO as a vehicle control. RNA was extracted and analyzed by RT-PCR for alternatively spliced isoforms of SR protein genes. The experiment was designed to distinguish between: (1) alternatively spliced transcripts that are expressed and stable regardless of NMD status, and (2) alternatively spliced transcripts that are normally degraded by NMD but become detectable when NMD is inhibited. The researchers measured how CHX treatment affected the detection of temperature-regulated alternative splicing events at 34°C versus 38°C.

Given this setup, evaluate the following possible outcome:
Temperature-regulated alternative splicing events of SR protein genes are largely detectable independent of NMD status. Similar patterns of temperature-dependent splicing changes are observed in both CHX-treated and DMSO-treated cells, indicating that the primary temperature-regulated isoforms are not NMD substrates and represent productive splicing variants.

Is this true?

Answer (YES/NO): NO